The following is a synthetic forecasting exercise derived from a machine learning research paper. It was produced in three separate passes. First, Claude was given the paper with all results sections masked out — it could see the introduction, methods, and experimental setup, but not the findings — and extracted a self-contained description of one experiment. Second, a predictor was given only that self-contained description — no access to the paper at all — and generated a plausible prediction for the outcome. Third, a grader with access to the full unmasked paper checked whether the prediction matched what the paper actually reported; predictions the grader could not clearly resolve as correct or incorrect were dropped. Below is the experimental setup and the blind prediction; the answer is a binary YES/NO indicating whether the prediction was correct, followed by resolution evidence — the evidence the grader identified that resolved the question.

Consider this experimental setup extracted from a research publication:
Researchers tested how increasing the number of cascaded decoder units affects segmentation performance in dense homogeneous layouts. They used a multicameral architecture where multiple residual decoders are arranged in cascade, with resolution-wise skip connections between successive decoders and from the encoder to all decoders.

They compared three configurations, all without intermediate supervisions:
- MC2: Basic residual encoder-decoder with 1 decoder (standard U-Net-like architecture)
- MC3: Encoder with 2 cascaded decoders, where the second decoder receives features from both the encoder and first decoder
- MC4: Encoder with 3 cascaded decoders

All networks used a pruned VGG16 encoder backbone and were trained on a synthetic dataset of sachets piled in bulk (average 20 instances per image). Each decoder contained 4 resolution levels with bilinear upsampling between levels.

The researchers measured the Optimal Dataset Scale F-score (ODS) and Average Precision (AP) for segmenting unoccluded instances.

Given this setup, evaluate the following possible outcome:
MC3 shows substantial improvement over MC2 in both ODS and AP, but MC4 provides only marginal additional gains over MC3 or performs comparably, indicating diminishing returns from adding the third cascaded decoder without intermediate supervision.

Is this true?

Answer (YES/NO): NO